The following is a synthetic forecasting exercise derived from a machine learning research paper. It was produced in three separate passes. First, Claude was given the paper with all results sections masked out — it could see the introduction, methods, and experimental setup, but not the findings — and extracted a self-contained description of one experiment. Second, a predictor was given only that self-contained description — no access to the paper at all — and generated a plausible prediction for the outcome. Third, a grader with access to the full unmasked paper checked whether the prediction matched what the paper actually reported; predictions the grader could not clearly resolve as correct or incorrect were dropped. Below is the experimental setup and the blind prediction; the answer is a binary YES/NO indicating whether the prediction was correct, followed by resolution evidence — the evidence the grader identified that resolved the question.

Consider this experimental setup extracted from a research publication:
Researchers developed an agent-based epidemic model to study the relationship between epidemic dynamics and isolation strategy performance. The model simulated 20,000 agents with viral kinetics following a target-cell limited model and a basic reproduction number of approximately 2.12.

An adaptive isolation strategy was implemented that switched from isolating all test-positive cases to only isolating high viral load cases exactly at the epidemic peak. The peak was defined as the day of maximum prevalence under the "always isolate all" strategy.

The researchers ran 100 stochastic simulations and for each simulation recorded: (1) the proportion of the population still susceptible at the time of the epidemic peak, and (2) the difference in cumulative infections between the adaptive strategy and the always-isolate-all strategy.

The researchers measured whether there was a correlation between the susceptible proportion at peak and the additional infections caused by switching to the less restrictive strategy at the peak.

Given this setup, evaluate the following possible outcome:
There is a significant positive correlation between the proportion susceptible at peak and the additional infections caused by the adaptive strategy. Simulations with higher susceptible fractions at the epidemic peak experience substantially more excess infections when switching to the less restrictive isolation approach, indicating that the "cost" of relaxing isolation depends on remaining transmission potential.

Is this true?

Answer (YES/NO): YES